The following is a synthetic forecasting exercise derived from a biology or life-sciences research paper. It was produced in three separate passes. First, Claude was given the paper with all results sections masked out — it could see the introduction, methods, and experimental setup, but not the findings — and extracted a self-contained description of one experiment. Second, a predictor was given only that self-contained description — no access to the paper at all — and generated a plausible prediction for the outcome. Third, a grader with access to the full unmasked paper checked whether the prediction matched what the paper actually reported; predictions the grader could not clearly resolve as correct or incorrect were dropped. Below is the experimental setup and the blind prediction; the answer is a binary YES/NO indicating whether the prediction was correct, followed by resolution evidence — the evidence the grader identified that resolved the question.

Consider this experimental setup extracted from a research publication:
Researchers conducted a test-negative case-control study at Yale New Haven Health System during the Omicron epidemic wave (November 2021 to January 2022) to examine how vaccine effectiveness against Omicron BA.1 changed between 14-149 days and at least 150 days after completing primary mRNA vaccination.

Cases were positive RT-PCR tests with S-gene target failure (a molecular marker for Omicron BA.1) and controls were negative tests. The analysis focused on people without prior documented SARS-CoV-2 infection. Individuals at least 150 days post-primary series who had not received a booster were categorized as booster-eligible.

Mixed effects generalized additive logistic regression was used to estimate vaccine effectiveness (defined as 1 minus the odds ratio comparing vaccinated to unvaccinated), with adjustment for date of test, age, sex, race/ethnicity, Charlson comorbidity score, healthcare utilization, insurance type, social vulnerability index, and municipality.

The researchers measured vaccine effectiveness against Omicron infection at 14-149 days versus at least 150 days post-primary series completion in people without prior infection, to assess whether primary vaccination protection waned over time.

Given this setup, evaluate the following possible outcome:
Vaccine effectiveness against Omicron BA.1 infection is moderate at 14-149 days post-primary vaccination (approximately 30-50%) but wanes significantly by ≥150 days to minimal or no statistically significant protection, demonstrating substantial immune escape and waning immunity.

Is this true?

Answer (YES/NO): NO